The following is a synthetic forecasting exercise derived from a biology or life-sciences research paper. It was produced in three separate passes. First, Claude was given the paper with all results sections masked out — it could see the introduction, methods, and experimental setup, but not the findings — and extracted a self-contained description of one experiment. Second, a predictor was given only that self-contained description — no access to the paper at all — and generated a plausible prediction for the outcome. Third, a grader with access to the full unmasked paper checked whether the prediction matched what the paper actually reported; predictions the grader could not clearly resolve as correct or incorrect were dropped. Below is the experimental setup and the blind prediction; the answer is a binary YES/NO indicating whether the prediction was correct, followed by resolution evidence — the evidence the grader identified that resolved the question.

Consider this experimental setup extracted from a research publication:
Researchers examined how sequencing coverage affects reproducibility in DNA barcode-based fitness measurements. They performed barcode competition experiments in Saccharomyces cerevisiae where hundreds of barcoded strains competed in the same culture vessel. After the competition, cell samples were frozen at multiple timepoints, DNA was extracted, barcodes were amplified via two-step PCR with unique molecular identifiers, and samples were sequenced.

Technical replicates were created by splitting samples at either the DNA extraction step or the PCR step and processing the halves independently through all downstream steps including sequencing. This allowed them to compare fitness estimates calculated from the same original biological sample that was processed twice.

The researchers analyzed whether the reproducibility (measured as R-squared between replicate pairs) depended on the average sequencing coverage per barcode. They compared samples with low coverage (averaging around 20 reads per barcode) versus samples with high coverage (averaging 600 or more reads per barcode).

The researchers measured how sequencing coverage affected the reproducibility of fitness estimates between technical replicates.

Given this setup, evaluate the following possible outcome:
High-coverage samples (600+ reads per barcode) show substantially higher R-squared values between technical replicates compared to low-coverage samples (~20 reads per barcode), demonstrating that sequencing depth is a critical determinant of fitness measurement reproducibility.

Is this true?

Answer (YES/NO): YES